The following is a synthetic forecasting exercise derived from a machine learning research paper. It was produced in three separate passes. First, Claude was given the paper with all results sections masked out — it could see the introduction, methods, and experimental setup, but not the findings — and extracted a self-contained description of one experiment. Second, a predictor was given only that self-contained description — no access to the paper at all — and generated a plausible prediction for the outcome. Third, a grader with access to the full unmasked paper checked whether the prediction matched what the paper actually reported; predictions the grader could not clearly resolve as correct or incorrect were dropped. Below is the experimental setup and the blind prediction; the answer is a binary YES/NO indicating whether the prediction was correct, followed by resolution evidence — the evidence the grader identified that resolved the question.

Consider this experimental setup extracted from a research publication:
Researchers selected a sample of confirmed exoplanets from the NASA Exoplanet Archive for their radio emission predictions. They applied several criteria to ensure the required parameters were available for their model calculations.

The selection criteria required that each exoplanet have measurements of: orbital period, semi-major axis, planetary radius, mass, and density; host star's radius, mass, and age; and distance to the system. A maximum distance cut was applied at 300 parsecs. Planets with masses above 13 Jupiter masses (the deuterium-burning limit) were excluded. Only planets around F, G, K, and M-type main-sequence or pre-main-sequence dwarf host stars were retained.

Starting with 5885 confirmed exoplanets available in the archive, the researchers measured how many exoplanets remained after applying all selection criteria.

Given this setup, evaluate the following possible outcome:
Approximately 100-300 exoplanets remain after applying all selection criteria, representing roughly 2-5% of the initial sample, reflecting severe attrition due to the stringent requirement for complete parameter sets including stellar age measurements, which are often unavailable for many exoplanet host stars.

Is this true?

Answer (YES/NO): NO